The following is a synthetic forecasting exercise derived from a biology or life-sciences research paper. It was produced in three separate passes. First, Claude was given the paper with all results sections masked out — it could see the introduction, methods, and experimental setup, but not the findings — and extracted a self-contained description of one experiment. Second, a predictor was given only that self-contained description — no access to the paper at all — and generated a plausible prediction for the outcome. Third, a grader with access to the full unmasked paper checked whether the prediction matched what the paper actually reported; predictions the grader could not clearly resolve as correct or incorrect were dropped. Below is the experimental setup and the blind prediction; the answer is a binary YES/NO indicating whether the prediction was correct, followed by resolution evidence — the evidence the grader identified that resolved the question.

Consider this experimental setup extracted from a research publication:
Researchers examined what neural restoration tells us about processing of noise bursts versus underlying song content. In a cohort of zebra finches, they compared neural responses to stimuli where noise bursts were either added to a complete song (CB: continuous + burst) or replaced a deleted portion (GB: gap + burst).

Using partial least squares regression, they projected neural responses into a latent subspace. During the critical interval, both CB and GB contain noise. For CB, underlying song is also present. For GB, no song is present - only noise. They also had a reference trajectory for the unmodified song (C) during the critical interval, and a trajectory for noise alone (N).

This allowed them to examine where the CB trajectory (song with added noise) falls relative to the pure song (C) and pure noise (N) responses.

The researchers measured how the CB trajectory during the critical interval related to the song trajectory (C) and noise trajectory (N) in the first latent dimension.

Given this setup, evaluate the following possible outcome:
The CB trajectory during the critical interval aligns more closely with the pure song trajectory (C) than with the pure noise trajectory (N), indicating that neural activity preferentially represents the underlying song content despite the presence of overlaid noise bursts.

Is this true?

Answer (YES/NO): NO